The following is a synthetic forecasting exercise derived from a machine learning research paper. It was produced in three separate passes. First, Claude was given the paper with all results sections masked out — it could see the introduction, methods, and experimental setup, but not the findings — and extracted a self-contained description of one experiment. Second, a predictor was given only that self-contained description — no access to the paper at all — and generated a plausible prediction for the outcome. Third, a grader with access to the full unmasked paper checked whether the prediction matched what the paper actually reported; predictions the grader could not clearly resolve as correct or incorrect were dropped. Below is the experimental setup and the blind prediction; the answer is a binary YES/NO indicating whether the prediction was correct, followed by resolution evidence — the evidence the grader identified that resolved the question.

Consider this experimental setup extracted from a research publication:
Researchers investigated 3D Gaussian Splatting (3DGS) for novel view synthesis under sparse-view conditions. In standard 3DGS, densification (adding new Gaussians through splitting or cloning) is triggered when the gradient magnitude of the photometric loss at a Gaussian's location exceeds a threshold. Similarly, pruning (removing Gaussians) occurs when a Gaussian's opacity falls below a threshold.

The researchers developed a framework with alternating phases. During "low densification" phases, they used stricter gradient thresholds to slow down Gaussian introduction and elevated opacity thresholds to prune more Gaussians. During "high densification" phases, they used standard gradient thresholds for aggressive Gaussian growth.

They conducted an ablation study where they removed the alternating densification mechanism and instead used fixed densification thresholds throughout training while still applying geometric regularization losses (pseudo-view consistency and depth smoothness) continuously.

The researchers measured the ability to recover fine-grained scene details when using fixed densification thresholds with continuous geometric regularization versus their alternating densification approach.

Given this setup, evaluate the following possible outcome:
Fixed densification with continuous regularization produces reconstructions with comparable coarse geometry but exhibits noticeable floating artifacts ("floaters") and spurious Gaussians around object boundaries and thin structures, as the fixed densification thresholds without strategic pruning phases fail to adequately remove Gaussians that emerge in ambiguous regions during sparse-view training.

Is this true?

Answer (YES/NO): NO